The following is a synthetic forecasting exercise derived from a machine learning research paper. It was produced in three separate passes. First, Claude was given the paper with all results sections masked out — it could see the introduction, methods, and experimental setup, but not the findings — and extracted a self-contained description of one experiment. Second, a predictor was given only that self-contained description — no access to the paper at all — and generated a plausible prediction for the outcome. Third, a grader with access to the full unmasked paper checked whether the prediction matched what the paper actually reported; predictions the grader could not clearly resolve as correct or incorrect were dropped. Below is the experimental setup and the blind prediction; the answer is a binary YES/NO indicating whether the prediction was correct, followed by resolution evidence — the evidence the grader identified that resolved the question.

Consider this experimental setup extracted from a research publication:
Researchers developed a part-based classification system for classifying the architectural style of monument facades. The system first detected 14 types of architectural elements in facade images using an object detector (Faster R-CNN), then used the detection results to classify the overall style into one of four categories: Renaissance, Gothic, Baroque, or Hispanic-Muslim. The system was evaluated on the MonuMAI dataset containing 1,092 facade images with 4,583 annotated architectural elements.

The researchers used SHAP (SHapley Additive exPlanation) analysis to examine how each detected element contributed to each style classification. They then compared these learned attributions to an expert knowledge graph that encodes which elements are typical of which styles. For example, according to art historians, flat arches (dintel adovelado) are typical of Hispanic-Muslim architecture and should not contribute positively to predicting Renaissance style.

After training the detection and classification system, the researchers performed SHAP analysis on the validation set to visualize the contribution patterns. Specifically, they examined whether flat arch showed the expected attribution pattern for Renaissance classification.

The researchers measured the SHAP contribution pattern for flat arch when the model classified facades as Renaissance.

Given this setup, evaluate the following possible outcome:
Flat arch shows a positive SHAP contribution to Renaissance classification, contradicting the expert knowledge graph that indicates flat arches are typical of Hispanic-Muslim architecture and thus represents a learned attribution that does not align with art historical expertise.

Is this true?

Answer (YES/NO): YES